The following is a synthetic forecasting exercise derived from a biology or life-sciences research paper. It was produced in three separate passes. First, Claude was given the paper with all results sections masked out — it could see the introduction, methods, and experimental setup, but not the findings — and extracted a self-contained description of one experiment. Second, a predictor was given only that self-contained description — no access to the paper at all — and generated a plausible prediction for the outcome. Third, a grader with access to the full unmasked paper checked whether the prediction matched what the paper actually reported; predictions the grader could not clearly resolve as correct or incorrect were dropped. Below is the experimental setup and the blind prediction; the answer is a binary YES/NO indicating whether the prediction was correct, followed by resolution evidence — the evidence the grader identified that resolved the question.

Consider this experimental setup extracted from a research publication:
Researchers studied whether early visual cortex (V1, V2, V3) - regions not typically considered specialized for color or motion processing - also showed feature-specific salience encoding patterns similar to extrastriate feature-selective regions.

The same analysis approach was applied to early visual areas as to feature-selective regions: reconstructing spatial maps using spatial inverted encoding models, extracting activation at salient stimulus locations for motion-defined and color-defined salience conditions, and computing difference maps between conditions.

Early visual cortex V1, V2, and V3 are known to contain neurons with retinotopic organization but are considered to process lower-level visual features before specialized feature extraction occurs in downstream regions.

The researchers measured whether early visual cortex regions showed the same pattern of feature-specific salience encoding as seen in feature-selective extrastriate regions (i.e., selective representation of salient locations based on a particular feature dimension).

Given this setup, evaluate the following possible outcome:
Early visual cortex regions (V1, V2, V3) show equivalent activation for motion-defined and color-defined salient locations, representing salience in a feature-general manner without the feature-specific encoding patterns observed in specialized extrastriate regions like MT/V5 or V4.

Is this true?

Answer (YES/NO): YES